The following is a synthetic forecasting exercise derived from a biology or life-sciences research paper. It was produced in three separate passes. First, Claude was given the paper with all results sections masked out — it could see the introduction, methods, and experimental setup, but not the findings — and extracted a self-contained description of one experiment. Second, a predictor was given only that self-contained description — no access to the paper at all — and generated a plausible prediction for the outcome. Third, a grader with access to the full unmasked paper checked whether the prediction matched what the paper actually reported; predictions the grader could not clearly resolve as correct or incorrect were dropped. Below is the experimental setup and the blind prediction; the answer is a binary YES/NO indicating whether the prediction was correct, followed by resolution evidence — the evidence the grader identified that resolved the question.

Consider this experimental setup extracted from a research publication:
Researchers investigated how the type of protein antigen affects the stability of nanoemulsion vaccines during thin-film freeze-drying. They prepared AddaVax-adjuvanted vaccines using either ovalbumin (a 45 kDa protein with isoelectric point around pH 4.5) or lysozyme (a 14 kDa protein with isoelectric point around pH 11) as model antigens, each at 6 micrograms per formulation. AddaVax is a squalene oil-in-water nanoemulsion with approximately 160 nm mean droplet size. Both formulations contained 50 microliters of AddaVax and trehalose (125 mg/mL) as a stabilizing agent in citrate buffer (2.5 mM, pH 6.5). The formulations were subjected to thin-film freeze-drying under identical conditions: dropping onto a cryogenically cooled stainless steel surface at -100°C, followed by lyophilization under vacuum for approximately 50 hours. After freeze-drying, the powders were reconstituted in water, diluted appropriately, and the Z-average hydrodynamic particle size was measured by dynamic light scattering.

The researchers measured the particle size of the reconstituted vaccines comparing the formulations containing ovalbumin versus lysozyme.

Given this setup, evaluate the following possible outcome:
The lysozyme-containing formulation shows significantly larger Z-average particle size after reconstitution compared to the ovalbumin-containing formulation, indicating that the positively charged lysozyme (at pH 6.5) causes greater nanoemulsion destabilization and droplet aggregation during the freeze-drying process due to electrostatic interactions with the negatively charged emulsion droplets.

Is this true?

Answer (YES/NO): NO